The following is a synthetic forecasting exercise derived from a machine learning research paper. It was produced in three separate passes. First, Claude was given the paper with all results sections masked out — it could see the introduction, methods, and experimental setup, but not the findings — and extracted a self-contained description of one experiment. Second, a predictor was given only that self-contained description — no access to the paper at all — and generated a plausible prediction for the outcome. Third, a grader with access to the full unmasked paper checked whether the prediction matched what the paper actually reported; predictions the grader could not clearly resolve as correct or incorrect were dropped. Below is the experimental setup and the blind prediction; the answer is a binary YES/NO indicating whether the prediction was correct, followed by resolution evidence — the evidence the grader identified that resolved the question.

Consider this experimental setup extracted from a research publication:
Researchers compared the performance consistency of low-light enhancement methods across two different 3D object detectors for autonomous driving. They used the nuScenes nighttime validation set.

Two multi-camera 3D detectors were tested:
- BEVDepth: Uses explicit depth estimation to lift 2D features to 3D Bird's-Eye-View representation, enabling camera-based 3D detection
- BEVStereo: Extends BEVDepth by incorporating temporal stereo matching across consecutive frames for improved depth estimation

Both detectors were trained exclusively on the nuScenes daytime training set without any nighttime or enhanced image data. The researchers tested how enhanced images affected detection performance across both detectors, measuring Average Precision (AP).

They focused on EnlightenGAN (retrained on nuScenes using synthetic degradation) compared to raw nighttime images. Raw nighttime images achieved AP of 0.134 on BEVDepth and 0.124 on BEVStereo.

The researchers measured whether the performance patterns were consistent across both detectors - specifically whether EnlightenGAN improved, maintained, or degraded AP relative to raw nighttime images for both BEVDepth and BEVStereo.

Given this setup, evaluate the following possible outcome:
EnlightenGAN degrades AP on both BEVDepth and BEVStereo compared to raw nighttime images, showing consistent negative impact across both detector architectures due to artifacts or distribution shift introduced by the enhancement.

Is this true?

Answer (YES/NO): NO